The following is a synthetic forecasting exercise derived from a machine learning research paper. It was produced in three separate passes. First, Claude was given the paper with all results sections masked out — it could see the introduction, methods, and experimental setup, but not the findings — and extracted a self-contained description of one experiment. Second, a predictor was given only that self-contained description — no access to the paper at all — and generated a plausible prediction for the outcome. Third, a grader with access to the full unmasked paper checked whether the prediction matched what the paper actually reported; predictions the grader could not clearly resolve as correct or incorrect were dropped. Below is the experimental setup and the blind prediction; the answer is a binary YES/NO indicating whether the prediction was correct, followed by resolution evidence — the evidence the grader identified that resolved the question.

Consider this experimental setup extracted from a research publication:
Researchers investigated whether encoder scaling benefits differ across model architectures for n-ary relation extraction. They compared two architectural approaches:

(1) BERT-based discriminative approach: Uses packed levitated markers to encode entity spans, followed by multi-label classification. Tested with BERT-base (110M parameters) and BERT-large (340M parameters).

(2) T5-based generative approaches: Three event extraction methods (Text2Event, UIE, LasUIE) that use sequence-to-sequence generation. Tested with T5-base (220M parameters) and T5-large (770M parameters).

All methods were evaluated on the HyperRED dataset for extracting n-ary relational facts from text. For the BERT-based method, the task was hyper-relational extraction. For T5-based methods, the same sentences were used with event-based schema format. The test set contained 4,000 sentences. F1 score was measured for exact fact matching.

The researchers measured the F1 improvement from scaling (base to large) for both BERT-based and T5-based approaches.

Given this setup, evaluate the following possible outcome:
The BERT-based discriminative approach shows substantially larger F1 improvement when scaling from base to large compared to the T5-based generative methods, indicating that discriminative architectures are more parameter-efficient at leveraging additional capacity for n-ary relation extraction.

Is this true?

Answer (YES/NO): NO